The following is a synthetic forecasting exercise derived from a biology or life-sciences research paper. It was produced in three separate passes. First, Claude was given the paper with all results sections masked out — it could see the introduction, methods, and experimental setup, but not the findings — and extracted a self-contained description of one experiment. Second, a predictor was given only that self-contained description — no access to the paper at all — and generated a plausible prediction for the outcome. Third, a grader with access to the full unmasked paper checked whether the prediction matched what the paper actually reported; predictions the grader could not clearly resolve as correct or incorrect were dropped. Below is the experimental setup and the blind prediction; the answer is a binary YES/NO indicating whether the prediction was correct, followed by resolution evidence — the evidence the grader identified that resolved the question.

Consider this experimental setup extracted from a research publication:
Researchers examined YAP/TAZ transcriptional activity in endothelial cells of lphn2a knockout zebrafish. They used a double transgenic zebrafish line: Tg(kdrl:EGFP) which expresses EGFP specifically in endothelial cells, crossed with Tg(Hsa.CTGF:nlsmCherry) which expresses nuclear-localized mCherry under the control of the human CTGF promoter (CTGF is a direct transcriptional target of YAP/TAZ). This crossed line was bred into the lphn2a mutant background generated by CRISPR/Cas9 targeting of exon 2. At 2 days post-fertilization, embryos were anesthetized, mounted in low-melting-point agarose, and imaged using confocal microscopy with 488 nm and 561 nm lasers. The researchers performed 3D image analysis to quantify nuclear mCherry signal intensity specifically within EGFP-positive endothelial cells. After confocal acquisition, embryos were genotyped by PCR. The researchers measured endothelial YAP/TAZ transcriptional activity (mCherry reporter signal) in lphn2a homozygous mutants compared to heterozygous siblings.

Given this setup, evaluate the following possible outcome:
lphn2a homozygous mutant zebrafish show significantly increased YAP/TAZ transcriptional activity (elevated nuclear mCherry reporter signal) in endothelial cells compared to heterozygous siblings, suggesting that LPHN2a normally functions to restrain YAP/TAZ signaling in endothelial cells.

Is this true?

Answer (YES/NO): YES